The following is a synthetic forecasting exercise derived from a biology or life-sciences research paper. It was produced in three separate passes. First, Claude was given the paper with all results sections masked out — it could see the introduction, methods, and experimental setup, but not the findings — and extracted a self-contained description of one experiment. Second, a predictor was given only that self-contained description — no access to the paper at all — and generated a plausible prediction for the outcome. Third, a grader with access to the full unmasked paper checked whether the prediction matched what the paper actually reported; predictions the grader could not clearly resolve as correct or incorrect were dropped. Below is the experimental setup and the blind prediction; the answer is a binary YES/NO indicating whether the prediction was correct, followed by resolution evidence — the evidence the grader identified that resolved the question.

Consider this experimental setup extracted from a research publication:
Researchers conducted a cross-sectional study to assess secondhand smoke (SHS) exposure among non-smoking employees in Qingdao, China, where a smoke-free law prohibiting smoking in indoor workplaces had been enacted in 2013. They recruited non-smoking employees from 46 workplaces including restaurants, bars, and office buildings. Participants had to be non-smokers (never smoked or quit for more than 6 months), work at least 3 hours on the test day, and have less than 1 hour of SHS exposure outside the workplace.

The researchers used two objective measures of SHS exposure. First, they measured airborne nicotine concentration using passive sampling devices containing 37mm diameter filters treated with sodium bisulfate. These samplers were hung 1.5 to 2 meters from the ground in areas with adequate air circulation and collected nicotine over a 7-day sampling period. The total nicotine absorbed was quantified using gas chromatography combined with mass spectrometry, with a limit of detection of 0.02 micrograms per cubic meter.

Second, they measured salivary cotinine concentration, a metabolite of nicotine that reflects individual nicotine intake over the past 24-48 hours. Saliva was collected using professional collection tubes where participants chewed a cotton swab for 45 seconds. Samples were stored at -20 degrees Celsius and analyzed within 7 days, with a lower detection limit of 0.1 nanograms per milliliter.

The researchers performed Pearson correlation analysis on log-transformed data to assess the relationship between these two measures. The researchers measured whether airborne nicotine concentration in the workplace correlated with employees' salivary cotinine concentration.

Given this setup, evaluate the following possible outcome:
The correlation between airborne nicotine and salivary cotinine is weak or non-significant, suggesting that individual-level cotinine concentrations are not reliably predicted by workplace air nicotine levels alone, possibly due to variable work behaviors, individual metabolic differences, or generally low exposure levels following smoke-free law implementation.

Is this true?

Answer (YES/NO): NO